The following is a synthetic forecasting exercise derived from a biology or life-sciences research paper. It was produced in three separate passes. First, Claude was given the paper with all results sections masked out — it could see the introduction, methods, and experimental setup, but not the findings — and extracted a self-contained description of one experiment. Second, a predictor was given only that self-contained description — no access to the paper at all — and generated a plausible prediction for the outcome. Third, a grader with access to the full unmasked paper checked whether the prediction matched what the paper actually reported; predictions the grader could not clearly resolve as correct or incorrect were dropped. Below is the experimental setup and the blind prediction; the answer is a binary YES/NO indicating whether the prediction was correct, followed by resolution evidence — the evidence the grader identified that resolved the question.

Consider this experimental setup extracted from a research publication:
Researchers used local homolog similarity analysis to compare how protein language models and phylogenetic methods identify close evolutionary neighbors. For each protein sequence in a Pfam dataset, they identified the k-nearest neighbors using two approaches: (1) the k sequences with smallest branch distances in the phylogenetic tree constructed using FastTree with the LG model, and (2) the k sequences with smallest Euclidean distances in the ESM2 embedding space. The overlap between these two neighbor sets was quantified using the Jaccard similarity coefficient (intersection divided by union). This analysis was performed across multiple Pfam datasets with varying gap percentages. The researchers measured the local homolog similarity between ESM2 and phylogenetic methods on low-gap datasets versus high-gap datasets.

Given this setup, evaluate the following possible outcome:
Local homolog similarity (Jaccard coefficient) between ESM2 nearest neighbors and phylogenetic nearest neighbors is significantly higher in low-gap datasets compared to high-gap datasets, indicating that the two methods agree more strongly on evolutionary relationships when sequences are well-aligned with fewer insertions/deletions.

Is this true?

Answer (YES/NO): NO